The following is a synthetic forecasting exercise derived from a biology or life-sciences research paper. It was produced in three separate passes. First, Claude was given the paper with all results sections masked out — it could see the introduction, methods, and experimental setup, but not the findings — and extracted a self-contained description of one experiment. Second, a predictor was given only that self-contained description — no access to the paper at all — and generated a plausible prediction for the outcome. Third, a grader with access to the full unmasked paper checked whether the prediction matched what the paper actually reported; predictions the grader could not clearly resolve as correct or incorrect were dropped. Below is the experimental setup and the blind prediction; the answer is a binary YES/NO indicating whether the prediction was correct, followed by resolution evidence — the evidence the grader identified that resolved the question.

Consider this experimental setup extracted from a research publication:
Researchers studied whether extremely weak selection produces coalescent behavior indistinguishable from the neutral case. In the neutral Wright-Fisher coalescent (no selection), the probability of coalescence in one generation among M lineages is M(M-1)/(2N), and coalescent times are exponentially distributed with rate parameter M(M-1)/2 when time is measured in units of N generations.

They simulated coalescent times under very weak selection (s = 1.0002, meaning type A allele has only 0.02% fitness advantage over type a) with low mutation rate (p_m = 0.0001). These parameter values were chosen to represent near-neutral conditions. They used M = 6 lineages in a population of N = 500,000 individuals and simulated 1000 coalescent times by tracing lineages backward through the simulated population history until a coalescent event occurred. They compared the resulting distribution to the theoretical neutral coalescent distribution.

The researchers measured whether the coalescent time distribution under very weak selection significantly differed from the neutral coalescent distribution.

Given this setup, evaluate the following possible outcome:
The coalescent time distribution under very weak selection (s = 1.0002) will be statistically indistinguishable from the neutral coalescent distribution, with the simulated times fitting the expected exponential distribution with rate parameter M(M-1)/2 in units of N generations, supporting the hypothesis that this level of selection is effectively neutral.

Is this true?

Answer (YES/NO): NO